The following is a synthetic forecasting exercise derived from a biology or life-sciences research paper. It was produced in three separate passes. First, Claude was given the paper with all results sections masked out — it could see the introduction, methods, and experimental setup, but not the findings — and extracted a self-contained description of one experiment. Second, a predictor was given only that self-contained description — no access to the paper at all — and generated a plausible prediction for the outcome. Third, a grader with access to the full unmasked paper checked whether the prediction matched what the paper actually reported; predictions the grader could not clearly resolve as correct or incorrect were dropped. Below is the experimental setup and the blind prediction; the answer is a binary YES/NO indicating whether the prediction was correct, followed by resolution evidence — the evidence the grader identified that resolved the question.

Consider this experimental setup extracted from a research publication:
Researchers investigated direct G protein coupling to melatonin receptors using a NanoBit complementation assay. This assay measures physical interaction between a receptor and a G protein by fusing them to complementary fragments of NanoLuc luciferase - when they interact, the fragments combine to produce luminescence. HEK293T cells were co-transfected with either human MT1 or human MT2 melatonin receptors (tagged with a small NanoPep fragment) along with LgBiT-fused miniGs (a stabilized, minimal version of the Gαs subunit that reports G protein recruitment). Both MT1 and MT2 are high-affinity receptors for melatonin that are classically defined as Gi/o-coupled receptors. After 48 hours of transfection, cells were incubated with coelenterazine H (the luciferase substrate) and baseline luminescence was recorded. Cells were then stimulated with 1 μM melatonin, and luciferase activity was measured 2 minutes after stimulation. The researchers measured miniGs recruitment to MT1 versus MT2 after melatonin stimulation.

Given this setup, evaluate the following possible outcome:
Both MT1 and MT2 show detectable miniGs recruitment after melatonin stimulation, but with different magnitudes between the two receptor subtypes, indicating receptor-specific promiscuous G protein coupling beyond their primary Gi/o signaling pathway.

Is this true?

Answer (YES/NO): NO